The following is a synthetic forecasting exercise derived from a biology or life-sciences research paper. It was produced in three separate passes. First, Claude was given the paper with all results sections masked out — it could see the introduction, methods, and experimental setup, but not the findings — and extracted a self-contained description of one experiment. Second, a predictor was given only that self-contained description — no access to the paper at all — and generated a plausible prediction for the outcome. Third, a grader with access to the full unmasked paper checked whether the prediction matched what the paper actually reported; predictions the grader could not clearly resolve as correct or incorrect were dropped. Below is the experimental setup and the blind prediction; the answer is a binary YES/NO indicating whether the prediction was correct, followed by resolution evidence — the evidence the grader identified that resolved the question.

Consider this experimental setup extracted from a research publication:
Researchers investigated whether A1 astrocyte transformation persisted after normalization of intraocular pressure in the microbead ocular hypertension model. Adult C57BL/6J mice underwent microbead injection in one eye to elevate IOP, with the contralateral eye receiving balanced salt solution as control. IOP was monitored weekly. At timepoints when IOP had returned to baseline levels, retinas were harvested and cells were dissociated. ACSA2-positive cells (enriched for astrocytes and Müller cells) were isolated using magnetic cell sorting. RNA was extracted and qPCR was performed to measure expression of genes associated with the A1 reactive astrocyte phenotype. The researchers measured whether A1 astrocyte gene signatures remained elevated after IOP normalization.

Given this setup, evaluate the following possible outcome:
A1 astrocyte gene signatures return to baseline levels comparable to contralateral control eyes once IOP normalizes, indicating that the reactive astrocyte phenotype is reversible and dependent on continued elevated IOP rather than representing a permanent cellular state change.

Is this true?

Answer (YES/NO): NO